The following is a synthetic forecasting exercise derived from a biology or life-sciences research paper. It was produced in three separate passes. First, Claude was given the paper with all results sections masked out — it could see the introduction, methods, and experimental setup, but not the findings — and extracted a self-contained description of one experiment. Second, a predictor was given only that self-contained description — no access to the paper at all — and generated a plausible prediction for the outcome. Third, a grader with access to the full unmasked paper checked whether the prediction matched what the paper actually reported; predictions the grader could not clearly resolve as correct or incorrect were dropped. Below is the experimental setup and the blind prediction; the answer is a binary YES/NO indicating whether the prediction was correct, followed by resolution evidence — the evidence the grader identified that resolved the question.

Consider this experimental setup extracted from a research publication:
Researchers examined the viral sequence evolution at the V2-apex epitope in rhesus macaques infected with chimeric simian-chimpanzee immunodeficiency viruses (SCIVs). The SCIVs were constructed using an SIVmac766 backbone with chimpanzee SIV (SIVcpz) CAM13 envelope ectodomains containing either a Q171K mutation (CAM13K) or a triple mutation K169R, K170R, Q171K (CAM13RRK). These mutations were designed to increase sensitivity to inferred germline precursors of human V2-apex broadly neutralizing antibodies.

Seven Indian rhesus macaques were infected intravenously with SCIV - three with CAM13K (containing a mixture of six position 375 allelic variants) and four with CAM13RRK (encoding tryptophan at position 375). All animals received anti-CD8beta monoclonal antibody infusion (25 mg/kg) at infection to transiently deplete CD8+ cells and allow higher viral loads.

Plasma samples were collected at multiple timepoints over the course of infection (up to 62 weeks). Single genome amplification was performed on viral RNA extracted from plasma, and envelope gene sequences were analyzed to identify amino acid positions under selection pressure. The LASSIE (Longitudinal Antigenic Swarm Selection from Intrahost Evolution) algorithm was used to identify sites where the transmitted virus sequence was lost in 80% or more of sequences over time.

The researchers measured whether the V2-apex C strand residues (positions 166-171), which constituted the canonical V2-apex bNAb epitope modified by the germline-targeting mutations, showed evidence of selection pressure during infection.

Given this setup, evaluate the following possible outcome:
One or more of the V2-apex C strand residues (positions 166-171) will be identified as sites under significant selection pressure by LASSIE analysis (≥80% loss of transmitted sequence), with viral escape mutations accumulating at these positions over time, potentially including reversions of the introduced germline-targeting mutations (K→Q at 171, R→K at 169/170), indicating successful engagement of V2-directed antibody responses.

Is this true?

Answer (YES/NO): YES